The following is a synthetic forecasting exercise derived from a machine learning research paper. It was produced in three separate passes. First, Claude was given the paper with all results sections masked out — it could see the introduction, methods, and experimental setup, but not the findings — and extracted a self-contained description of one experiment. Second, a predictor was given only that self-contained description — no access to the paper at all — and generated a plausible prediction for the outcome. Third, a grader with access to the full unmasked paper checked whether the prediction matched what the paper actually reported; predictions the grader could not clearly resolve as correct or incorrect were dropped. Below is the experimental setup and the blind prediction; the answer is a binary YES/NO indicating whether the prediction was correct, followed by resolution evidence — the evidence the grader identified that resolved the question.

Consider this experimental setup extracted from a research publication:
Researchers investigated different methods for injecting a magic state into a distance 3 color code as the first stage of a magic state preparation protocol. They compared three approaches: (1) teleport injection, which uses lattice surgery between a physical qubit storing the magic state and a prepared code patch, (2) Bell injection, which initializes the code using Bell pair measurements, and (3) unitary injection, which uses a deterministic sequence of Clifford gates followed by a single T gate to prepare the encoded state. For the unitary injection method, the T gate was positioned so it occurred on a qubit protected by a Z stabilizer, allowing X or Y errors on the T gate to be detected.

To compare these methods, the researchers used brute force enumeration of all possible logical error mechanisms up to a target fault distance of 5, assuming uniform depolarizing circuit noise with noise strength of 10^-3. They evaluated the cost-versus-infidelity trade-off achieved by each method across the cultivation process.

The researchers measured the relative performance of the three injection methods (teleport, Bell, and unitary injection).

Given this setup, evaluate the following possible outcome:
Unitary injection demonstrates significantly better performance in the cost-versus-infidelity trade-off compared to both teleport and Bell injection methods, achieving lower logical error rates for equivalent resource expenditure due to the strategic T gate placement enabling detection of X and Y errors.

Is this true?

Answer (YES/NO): NO